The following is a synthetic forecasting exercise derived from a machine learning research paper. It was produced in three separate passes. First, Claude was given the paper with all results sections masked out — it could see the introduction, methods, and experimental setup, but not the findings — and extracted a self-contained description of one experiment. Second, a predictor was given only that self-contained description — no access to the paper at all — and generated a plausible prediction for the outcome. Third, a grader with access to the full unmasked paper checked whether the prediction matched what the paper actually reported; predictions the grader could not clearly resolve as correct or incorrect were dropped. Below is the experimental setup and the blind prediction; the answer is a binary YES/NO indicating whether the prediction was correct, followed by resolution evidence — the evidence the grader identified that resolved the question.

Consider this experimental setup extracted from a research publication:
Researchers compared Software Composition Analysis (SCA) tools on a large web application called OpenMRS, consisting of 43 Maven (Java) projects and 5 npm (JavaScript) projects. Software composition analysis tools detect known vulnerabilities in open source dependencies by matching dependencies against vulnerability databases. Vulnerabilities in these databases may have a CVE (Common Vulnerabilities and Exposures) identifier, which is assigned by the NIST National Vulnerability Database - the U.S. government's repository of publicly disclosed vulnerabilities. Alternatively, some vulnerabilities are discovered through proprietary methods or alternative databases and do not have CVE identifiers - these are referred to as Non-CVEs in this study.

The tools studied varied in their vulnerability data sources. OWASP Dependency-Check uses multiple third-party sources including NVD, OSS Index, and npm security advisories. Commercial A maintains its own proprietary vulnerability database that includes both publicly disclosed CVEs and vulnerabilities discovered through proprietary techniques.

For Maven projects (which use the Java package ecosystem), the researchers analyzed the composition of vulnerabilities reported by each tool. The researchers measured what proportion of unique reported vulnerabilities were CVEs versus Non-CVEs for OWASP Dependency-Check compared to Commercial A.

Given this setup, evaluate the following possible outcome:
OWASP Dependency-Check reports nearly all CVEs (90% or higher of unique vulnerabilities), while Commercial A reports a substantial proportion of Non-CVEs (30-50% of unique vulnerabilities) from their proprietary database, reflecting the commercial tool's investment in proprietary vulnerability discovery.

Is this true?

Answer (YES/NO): NO